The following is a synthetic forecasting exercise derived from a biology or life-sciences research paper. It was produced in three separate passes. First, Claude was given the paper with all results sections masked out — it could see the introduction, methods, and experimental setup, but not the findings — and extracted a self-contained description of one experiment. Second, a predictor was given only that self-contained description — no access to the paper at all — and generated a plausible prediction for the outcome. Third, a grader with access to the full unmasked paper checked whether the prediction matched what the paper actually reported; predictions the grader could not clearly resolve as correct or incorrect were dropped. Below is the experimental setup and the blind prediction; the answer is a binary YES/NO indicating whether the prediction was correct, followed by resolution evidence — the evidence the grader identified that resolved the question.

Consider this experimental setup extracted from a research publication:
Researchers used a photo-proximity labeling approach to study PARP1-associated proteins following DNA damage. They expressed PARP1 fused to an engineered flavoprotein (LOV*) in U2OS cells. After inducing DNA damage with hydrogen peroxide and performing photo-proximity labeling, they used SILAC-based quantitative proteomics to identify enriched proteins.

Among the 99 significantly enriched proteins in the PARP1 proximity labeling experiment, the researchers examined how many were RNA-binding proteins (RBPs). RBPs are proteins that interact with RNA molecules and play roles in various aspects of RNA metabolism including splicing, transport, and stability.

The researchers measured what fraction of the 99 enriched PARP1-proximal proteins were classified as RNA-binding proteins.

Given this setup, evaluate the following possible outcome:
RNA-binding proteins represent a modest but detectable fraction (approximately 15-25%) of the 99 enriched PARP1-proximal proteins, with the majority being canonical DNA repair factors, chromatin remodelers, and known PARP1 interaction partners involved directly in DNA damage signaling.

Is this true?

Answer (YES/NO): NO